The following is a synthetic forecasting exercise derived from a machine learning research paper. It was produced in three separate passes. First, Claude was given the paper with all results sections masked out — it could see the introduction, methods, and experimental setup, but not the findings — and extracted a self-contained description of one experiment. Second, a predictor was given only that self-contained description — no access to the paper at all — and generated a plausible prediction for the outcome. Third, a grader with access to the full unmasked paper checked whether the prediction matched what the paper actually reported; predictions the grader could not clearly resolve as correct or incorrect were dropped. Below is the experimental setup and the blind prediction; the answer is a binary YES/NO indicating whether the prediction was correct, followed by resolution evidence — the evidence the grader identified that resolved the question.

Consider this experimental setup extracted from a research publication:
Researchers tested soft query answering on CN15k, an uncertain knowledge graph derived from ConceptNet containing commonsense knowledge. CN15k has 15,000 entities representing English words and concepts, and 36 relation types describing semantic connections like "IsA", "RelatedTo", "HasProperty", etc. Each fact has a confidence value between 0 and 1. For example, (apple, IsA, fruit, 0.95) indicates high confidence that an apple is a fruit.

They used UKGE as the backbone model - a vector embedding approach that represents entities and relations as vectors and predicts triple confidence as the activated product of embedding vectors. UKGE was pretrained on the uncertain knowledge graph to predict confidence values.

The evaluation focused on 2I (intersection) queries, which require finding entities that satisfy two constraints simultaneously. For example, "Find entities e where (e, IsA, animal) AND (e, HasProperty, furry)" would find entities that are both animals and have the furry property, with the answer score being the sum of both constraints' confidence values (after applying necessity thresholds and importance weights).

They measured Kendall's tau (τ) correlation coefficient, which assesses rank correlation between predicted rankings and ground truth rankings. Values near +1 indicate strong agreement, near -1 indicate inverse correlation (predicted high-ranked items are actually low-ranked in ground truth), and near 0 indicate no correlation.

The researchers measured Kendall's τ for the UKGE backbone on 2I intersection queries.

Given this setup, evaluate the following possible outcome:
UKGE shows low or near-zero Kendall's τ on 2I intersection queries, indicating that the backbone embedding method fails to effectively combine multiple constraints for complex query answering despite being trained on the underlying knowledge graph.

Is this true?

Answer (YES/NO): NO